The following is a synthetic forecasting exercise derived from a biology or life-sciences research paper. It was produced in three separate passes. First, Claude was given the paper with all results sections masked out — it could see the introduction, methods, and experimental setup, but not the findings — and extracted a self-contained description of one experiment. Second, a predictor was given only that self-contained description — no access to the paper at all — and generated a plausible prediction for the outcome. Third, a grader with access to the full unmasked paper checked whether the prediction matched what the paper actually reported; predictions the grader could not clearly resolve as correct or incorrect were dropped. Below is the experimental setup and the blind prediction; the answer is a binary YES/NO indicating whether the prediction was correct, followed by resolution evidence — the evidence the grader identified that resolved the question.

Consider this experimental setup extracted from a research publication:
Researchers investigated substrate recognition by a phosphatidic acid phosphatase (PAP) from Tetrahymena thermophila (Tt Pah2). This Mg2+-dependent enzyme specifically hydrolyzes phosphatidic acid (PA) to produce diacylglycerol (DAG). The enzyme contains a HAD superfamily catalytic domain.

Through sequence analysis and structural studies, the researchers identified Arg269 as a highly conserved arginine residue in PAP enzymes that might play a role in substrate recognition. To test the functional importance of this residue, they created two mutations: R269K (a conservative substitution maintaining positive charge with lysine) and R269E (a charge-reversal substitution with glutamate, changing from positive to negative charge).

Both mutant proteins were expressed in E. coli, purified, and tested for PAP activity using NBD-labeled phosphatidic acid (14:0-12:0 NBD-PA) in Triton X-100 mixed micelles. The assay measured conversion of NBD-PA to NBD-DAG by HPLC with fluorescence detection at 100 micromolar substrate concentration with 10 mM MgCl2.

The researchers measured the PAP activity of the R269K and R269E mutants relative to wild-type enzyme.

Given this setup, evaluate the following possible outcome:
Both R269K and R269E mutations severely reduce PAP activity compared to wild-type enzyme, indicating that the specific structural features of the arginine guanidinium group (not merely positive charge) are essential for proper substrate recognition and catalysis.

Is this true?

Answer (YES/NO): YES